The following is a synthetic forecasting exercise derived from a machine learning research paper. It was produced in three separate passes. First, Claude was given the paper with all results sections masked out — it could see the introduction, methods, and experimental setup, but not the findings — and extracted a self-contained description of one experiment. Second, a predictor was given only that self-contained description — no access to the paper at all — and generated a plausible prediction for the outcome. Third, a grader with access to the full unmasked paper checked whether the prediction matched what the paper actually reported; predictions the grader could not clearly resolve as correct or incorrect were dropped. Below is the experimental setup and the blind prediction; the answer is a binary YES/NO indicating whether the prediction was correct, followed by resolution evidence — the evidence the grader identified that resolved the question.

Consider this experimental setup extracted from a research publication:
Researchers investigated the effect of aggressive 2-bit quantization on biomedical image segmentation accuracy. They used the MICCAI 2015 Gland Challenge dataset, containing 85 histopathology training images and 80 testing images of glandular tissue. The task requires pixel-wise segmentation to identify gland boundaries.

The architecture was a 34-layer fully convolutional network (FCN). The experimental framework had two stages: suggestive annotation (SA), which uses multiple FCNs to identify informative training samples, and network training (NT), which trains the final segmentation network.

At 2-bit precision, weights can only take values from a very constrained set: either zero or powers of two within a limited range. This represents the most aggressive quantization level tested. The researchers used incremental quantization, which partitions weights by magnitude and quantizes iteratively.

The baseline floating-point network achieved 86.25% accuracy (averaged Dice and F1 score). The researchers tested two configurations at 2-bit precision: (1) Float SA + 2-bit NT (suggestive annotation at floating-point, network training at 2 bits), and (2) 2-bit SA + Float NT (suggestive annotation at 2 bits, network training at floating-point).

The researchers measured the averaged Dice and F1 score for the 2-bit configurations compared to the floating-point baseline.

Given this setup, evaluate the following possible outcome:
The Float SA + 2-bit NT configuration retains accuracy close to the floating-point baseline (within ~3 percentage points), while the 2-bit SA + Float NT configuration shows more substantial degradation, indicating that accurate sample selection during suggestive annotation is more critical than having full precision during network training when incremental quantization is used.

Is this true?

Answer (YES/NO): NO